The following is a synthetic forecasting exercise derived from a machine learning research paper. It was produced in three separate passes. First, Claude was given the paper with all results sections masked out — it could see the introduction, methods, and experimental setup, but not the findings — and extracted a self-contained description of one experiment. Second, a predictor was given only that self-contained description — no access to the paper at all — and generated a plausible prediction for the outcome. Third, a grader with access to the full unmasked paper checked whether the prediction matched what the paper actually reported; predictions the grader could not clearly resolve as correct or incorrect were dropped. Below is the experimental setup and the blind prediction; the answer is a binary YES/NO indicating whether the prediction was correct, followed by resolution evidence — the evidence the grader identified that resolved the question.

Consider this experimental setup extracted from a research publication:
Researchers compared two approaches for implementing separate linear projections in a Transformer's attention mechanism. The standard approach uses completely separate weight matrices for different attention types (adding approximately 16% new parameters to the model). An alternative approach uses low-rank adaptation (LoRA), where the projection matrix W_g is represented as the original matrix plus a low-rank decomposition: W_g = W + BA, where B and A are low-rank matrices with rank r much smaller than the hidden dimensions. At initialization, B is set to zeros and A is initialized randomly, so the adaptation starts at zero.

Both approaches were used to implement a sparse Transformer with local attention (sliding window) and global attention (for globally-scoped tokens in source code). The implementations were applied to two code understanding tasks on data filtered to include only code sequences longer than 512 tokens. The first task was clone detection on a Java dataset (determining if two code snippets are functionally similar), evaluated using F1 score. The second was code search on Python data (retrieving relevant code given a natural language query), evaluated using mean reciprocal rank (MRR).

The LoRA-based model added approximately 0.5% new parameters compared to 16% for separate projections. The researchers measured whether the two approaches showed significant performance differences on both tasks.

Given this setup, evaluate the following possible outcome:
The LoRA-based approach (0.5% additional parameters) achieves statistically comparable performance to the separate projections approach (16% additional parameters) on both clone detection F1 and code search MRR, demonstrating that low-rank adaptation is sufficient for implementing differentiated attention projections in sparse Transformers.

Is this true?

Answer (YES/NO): YES